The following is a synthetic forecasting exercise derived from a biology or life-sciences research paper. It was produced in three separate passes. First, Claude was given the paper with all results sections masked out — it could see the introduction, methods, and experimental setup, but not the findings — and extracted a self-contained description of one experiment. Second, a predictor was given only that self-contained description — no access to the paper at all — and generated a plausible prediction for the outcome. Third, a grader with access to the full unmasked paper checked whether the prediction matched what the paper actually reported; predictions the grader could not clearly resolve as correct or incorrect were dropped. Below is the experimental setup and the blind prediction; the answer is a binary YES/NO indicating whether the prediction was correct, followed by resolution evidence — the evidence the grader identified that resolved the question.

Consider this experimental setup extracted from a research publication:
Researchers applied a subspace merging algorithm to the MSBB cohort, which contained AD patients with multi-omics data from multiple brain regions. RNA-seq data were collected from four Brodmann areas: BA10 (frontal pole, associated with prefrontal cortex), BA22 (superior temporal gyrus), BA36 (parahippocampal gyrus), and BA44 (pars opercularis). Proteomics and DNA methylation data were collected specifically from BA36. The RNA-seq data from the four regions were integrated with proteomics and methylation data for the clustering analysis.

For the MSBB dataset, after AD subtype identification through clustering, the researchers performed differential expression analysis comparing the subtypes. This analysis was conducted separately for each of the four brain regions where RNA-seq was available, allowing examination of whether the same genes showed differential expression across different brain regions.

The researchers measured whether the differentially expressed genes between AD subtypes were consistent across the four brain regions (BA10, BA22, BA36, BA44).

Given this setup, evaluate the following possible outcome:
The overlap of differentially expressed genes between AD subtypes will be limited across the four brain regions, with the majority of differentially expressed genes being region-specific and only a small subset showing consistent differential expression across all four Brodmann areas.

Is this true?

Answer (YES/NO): YES